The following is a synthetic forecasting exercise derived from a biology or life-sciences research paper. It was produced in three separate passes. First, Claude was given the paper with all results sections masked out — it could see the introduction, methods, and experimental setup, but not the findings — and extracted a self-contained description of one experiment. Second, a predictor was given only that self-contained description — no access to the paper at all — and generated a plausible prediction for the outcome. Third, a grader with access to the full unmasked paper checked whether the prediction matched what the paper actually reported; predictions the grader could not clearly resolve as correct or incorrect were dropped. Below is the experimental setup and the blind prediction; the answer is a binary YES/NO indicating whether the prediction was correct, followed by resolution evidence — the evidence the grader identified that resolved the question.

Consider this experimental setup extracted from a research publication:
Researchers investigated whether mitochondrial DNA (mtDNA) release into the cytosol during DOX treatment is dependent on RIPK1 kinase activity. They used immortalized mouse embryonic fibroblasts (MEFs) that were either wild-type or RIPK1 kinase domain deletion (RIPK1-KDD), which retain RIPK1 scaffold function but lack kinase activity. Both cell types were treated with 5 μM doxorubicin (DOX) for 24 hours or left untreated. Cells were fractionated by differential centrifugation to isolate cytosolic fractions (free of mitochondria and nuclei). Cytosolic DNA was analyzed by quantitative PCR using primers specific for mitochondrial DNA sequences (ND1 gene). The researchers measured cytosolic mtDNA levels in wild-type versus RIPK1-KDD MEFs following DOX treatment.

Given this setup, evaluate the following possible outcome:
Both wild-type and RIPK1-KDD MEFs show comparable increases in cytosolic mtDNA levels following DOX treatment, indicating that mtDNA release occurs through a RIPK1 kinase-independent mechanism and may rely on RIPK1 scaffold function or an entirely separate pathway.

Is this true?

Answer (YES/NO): NO